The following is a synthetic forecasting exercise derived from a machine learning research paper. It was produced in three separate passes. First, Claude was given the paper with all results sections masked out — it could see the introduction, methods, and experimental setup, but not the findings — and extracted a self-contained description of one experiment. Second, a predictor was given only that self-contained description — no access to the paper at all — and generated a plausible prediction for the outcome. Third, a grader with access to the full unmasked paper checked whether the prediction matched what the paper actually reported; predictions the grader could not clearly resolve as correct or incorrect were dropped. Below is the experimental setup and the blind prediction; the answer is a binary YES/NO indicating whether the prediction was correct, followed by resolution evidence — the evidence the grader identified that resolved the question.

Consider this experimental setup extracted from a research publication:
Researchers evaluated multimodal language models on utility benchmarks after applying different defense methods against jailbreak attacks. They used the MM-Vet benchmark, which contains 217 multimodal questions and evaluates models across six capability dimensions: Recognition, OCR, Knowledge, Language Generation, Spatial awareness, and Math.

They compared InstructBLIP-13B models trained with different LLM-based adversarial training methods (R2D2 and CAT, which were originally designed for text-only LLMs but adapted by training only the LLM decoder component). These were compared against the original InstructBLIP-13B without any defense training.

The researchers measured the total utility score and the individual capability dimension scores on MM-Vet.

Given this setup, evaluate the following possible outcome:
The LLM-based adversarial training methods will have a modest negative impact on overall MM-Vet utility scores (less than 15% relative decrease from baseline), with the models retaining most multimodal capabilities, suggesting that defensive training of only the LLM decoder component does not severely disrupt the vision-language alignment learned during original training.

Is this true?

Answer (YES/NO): YES